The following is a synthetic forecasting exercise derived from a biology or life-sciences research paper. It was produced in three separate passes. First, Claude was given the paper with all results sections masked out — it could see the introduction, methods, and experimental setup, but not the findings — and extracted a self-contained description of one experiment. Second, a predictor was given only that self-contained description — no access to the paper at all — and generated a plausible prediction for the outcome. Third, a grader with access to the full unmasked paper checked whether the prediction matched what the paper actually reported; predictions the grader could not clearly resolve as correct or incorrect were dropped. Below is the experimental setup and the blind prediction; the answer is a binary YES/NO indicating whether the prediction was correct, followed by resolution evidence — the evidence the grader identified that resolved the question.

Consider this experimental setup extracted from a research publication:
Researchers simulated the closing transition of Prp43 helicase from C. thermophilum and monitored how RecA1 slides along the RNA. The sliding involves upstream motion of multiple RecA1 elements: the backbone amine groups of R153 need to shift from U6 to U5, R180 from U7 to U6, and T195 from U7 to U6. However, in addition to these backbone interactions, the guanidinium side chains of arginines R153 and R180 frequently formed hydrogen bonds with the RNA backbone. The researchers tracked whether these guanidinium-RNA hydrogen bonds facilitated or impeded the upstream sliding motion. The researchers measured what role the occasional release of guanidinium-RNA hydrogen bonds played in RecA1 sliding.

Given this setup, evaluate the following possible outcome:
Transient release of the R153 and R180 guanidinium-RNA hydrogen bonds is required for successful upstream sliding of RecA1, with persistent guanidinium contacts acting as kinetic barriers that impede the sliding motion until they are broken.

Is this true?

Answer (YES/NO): YES